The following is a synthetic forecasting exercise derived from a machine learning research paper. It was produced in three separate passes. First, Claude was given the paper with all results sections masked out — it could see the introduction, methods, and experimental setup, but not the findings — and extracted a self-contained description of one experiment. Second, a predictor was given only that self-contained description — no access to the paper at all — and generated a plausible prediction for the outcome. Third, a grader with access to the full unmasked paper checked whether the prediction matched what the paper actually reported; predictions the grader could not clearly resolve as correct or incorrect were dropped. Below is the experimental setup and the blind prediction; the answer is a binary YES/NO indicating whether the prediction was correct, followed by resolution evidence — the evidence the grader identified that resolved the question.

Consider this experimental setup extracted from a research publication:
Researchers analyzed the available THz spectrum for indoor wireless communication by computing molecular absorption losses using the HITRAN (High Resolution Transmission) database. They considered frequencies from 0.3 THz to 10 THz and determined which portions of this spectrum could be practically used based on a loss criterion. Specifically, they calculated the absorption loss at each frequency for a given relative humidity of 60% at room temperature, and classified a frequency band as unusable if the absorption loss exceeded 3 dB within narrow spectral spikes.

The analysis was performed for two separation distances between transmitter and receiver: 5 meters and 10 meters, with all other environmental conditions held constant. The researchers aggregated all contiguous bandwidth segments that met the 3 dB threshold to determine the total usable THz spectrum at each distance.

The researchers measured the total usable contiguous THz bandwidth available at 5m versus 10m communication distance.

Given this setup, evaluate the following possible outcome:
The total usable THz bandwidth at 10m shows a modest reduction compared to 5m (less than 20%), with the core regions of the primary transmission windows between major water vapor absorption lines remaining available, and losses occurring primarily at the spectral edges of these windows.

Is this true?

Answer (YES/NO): NO